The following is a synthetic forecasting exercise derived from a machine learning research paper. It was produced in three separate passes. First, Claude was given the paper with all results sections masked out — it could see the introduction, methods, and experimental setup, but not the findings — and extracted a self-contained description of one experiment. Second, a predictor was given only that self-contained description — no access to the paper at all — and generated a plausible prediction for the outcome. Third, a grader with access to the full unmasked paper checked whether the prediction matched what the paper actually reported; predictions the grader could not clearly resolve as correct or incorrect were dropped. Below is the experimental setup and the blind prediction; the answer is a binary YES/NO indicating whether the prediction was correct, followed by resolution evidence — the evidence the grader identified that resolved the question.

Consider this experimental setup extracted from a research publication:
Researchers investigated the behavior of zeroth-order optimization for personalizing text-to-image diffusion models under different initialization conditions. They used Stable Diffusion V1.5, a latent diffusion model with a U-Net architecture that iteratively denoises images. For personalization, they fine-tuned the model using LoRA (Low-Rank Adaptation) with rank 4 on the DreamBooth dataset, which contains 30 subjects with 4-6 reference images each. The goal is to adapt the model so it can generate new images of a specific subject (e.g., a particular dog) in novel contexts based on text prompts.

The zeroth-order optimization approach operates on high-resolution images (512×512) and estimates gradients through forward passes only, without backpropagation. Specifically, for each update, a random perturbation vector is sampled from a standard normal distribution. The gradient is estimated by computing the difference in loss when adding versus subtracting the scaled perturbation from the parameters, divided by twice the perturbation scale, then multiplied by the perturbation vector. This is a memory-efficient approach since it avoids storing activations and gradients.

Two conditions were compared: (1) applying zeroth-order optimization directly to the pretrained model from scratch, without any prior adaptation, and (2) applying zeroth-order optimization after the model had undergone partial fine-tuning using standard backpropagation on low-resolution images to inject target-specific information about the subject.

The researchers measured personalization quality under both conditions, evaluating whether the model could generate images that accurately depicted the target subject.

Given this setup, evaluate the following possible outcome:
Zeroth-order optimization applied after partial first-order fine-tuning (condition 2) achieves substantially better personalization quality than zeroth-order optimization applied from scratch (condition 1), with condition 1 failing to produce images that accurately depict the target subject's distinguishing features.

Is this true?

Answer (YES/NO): YES